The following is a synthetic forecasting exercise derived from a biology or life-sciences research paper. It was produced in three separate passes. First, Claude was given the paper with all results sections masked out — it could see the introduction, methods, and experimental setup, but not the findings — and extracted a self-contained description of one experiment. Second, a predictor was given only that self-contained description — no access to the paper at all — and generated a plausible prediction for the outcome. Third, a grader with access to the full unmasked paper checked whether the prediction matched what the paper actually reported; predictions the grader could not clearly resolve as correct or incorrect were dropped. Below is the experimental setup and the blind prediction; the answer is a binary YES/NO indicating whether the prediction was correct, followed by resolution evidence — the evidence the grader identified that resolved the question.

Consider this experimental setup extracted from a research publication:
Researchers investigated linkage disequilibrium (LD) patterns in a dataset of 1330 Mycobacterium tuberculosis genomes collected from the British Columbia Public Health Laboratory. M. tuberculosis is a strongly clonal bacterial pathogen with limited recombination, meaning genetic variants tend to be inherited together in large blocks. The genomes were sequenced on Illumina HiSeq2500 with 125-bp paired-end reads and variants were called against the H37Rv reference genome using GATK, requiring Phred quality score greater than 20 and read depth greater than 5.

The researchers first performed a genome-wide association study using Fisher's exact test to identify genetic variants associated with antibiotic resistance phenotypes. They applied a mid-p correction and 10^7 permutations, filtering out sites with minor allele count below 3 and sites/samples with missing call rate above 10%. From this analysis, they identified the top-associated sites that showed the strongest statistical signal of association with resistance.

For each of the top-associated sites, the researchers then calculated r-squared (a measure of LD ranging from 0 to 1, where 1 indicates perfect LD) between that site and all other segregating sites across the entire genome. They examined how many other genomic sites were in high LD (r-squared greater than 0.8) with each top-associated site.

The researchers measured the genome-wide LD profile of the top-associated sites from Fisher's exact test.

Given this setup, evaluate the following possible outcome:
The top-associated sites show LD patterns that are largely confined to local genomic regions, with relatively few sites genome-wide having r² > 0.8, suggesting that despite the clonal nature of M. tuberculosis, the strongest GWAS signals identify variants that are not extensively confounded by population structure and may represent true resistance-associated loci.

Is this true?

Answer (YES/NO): NO